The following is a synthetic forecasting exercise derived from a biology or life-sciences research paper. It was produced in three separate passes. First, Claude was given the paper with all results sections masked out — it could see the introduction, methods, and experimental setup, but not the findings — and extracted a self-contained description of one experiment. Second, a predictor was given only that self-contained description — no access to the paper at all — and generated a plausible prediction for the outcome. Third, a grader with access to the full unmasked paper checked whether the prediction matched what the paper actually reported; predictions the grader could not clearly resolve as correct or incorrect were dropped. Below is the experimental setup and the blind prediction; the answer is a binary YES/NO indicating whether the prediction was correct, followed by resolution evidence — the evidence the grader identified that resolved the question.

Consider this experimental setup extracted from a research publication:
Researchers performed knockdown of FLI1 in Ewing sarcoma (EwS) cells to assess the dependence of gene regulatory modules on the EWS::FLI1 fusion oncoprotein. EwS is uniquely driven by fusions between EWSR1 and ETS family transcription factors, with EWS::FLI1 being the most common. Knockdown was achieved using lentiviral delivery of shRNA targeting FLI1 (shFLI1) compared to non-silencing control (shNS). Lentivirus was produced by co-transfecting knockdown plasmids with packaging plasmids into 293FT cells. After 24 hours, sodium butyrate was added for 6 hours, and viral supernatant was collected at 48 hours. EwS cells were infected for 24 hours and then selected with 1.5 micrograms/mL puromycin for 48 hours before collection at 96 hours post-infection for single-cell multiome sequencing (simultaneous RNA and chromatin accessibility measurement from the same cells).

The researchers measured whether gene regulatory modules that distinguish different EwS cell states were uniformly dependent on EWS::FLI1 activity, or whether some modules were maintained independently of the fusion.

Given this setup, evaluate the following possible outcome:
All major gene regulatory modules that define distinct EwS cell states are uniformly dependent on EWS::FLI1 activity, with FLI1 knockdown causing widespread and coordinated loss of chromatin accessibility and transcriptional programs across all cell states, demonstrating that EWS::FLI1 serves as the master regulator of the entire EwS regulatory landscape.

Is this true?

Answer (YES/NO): NO